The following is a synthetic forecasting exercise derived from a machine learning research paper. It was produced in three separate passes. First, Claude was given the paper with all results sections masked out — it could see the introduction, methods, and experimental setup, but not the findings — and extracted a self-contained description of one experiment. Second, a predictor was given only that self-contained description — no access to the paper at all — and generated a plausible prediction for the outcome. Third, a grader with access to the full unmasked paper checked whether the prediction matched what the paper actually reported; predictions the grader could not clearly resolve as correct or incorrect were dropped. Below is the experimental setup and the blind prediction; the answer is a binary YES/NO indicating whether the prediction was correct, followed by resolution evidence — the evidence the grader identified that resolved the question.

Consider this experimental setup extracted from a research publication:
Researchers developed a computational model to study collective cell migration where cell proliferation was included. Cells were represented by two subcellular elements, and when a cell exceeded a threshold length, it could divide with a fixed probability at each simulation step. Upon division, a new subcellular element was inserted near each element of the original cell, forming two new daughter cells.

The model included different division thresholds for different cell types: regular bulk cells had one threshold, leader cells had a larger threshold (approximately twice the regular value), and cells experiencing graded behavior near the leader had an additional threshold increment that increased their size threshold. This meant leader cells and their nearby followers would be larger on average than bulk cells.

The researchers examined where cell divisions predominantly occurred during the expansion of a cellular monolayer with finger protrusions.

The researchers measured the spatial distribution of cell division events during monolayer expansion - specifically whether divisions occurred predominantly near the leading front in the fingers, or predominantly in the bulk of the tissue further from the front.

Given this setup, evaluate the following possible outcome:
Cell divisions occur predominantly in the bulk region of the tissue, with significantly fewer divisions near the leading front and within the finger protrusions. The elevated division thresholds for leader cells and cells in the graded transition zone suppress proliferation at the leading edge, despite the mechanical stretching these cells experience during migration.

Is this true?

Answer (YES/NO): YES